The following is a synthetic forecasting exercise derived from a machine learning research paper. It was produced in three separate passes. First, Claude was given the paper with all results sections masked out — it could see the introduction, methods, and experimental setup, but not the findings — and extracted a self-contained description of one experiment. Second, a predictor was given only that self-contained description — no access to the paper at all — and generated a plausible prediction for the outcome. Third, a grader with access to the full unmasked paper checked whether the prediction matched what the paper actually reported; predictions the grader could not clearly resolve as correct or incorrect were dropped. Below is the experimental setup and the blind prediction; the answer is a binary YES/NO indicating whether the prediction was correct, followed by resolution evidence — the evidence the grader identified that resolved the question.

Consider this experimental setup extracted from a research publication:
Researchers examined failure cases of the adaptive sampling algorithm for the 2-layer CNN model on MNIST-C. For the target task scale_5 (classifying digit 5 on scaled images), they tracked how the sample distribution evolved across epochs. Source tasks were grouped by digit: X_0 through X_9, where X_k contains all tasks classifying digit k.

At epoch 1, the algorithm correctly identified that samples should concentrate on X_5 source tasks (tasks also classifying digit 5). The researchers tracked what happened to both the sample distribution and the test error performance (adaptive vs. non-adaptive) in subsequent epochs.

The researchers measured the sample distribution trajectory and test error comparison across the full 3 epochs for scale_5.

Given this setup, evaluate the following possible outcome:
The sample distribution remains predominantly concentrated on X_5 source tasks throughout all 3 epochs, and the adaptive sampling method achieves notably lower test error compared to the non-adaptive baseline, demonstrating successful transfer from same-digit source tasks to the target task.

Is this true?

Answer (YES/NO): NO